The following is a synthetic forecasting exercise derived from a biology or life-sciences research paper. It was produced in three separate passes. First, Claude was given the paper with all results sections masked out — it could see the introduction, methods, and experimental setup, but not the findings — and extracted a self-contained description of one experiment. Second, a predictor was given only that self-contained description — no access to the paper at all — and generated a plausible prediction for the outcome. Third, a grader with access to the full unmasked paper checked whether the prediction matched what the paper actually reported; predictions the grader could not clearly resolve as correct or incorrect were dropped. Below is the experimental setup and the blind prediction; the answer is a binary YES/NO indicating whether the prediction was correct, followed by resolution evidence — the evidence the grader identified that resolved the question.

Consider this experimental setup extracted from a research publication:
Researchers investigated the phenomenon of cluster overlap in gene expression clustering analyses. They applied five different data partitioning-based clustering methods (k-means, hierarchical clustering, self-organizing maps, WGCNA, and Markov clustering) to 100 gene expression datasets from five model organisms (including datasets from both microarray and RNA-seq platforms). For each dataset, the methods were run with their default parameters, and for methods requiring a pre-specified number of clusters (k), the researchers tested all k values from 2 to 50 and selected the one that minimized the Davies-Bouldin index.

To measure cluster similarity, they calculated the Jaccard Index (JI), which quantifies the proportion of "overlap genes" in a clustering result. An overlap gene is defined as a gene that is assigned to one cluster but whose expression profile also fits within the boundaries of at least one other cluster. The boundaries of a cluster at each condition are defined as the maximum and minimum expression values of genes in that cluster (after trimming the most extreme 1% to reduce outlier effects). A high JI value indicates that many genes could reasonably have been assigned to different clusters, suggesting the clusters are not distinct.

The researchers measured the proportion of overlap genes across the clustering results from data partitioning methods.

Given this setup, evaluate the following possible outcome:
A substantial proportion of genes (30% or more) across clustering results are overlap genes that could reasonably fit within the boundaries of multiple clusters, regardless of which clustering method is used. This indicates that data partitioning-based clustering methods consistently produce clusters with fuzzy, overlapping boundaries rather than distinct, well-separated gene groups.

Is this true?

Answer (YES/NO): NO